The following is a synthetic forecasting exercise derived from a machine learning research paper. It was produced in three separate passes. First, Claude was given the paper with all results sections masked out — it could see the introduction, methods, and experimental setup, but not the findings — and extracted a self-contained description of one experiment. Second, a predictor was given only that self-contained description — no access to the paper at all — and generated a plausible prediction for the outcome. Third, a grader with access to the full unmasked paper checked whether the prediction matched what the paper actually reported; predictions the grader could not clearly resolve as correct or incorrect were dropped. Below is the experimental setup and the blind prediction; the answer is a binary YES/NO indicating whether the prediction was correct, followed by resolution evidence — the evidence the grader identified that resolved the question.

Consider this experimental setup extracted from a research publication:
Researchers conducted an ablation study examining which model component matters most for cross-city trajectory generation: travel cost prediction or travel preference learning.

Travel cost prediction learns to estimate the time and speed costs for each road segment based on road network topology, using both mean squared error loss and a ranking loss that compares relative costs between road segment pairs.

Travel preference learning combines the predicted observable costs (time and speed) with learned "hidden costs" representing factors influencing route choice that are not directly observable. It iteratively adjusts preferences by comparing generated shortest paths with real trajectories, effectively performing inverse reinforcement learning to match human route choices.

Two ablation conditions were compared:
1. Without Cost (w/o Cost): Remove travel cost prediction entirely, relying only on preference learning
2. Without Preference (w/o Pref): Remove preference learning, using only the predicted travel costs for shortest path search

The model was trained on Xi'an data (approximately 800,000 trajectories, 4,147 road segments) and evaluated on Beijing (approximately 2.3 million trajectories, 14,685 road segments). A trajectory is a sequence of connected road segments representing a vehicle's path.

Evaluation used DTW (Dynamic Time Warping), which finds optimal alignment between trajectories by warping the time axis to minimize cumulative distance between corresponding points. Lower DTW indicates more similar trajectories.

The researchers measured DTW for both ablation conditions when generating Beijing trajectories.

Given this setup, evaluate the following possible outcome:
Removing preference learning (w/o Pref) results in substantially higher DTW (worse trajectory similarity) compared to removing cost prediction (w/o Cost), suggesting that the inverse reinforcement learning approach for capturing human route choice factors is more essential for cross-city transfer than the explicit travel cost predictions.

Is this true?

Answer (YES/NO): NO